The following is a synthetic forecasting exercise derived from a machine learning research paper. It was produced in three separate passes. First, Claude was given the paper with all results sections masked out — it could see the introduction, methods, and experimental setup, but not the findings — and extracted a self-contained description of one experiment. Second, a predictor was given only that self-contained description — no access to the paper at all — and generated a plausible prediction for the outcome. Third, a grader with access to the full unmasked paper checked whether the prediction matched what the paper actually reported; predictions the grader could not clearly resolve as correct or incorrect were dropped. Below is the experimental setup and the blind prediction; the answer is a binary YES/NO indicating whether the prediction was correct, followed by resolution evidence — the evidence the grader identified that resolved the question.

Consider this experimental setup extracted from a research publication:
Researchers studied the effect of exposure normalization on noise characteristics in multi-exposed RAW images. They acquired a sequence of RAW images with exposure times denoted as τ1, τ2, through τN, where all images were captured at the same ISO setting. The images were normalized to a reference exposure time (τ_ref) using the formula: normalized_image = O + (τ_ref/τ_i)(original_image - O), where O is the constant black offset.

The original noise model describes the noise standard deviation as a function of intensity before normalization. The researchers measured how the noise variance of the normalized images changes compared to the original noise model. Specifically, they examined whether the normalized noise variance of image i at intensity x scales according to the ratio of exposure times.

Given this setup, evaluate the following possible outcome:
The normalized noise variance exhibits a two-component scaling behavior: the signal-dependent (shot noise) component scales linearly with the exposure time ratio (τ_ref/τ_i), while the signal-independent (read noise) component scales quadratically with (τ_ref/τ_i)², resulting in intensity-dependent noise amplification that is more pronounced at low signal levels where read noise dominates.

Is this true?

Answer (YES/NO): NO